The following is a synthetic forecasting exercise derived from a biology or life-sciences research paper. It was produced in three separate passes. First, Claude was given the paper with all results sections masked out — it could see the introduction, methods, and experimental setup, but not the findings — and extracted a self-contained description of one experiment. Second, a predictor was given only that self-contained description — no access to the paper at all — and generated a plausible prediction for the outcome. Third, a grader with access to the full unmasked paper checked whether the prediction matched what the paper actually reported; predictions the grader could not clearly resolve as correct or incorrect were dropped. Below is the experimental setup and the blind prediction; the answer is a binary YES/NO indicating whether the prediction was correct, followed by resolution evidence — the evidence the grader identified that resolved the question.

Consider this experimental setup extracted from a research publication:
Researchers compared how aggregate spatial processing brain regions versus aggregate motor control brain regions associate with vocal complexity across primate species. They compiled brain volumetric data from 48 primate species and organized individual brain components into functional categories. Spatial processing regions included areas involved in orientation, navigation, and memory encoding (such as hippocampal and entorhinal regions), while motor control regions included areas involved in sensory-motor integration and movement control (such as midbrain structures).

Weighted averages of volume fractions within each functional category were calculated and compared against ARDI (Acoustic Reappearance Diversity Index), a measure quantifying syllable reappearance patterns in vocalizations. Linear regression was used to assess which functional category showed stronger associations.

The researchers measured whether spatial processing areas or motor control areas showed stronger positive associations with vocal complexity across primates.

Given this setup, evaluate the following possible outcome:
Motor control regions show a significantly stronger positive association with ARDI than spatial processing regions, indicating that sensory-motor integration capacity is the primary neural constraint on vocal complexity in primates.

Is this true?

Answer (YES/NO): NO